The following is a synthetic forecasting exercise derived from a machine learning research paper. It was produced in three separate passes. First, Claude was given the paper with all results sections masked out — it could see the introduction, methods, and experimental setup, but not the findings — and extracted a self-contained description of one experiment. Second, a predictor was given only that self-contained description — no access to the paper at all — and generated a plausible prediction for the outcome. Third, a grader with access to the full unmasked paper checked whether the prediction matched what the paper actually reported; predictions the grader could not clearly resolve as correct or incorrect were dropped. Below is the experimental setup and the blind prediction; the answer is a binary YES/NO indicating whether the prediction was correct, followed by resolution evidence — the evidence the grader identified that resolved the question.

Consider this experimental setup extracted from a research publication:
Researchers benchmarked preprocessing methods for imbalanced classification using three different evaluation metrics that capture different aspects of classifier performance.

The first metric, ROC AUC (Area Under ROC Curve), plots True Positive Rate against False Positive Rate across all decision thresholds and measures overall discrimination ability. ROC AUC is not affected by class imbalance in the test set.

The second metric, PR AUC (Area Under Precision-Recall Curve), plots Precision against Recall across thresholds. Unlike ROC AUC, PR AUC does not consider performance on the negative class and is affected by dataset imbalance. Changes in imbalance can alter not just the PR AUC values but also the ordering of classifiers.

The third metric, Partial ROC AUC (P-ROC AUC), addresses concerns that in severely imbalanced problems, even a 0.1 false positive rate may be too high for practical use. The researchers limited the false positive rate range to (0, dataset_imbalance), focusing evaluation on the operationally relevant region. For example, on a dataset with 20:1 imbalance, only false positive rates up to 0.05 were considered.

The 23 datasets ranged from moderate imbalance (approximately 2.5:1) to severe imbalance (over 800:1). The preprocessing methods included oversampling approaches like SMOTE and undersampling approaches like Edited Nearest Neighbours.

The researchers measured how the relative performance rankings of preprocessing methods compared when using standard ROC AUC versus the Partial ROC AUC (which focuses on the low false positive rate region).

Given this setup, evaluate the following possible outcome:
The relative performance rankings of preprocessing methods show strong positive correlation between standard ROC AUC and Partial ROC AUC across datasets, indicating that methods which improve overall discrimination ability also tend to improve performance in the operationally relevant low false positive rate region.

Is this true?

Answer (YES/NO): NO